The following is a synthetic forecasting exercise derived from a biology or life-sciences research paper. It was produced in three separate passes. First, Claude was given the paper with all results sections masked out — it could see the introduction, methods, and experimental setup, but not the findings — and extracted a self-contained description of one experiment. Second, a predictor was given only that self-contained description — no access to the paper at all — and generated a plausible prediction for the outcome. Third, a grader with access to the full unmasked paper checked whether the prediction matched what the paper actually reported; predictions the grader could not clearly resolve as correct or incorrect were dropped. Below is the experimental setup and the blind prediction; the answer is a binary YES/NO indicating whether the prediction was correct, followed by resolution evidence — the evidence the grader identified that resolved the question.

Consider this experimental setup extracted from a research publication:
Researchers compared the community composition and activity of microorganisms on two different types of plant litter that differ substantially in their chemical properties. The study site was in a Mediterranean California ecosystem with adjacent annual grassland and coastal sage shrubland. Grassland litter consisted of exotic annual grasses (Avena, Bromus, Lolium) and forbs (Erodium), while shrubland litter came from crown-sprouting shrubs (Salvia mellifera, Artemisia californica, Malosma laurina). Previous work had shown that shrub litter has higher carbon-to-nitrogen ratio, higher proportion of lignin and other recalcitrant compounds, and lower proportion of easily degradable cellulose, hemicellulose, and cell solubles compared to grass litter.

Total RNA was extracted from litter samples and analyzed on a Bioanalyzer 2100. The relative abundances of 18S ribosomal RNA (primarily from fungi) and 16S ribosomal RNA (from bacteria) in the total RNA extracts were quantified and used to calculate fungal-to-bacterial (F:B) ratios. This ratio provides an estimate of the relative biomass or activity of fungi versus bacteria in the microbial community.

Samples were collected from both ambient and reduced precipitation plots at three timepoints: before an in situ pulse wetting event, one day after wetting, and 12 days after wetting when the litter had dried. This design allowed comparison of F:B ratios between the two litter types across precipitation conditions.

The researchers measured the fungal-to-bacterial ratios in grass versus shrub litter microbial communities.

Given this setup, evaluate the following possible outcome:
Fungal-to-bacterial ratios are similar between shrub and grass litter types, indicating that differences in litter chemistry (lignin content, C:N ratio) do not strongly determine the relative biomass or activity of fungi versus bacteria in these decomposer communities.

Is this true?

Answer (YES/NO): NO